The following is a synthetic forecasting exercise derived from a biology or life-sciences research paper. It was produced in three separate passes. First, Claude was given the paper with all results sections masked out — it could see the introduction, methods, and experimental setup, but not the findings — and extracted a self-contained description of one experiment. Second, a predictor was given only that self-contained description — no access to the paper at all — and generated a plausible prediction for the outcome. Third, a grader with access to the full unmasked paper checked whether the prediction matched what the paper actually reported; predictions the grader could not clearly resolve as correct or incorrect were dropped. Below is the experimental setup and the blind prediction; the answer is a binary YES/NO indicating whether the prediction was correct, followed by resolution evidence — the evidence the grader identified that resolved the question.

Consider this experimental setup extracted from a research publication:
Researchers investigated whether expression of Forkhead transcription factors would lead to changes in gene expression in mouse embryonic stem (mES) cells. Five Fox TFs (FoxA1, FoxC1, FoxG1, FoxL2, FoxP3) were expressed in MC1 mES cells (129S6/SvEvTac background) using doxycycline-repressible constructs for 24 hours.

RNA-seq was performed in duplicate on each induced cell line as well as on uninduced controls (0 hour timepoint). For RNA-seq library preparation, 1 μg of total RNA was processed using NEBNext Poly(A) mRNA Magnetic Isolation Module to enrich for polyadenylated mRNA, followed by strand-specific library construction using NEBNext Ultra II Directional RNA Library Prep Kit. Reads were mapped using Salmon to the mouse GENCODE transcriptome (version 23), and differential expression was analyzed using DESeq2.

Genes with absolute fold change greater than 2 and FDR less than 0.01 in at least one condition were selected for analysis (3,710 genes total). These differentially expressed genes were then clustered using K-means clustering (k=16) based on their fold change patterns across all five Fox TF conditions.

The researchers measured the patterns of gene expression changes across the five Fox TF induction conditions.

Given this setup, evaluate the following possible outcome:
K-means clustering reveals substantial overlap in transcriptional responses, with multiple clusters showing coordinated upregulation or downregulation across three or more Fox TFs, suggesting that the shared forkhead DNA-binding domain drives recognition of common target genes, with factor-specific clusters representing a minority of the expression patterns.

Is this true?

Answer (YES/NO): NO